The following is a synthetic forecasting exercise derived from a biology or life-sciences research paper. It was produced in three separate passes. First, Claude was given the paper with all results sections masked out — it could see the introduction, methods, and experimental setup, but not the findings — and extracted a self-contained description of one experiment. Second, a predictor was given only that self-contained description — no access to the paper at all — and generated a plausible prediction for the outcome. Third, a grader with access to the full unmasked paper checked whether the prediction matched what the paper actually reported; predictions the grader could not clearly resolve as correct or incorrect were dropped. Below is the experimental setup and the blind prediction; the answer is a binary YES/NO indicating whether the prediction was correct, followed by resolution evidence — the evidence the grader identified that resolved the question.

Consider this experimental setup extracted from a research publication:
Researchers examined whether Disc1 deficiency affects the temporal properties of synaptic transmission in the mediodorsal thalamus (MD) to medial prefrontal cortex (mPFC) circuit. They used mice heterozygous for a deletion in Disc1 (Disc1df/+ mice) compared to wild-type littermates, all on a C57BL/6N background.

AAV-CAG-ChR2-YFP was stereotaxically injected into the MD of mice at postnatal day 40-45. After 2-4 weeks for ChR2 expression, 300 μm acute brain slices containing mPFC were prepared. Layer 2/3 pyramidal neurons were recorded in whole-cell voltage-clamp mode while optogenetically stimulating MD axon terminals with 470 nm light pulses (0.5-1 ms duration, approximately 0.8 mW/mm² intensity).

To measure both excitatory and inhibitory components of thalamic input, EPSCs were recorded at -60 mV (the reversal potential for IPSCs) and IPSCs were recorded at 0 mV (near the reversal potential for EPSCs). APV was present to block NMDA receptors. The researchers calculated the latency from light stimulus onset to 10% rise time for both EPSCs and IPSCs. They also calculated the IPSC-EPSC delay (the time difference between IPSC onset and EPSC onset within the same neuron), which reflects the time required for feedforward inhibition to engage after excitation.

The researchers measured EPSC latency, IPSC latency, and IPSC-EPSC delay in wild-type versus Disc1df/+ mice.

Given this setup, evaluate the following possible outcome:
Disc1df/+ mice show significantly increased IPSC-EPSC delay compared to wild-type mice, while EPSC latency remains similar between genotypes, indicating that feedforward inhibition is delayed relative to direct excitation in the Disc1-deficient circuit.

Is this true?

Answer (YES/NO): NO